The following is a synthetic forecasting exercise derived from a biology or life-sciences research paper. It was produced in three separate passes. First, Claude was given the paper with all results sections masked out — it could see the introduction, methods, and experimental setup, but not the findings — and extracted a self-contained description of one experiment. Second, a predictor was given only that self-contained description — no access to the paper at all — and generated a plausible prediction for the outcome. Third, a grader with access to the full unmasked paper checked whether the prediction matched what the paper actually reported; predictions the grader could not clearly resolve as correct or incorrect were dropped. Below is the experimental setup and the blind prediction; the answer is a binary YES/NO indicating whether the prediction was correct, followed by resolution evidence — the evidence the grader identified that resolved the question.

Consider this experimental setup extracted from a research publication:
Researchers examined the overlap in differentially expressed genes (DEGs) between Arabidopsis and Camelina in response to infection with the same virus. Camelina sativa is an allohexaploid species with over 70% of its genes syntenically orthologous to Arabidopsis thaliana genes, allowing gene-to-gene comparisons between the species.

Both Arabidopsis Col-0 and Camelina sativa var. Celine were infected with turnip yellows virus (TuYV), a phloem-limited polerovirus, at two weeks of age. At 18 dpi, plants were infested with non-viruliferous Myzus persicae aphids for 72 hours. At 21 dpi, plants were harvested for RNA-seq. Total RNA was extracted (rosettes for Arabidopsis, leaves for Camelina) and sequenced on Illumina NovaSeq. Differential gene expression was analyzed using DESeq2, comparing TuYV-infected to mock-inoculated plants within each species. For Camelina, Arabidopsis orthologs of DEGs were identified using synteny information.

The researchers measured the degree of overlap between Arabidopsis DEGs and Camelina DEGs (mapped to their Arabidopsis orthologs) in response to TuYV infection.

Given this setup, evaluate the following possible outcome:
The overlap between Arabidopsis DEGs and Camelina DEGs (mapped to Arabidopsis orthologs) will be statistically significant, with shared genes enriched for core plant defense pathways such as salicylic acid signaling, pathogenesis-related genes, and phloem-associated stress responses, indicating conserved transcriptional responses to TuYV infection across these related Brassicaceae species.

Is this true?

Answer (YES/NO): NO